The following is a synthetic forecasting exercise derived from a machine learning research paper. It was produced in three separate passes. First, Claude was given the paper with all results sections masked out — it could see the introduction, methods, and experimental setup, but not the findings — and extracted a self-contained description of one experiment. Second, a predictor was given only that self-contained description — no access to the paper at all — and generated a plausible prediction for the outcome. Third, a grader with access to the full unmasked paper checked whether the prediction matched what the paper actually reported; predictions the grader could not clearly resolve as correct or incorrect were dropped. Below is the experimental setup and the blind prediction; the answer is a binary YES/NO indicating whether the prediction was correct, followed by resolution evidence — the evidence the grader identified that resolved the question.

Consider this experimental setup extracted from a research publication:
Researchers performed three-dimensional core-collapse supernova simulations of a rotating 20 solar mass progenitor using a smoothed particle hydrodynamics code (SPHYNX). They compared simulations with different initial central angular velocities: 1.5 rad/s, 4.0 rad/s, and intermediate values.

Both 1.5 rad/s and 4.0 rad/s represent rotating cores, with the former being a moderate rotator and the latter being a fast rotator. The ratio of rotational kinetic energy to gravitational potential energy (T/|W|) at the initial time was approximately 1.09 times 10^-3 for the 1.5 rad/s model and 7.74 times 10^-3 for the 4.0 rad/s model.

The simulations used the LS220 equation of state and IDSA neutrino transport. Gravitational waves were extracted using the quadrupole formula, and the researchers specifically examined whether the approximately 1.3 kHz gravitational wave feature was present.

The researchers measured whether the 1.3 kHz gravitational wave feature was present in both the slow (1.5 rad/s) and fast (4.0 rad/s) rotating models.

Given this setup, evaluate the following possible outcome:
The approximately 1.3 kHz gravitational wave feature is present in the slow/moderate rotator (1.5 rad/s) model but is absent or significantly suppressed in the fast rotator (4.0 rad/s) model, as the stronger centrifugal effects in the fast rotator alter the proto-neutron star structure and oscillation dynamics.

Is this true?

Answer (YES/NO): NO